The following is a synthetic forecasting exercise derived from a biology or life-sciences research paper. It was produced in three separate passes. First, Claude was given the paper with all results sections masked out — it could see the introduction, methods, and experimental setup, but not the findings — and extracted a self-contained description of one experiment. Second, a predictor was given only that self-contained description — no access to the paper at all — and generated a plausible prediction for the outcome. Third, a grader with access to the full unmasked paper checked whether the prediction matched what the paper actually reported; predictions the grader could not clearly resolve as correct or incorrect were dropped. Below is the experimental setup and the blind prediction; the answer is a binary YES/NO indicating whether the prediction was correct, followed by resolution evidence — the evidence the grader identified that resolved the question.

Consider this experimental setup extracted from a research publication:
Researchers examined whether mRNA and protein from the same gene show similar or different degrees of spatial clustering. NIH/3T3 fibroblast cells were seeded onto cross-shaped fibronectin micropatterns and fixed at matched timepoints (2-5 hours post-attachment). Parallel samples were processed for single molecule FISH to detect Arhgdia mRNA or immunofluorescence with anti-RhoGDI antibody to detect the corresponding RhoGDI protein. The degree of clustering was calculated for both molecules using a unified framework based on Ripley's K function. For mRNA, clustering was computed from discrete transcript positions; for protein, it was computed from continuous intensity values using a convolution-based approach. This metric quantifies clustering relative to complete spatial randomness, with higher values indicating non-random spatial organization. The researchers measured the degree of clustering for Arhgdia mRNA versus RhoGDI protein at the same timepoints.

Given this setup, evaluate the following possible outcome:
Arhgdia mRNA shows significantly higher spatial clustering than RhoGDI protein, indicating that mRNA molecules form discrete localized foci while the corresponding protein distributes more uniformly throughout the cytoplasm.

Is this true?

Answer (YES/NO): NO